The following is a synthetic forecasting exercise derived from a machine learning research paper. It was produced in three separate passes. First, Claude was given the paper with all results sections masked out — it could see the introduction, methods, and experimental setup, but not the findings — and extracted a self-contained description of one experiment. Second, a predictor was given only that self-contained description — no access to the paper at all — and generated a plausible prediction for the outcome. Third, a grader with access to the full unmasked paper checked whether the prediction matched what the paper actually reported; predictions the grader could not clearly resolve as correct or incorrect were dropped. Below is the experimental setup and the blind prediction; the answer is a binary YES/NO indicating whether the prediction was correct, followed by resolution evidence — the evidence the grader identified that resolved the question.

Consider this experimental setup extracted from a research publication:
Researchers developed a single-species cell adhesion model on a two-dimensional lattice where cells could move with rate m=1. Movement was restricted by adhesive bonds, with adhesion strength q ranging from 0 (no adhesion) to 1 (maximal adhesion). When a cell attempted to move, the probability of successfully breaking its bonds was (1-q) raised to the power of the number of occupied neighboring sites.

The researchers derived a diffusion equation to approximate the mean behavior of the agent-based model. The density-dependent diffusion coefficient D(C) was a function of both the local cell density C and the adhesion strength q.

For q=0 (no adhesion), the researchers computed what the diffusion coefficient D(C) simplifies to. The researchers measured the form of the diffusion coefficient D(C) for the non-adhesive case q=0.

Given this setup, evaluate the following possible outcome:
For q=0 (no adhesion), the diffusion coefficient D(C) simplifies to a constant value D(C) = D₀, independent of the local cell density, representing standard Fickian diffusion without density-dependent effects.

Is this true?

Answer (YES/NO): YES